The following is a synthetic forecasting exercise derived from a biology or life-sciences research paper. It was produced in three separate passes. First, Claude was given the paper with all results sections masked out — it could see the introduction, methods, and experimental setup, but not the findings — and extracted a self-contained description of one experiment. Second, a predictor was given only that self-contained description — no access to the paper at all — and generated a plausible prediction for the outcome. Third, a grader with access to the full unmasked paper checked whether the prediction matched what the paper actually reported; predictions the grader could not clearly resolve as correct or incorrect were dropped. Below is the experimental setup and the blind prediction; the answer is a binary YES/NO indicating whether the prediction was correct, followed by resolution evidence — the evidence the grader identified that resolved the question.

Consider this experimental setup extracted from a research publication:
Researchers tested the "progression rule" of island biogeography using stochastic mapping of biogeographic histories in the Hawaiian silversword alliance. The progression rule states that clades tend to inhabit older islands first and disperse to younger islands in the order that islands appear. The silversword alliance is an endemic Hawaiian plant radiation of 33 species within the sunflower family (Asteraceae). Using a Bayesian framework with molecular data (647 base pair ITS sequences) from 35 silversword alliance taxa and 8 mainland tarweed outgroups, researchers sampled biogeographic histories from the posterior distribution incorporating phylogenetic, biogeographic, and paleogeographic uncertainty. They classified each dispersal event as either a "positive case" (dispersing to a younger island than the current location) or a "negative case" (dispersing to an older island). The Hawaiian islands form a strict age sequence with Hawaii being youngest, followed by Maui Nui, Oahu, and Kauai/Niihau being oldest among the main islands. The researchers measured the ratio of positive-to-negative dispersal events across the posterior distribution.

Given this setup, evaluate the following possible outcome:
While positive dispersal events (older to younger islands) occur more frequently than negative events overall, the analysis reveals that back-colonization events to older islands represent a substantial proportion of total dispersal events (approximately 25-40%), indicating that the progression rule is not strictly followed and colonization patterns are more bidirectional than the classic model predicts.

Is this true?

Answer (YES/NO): NO